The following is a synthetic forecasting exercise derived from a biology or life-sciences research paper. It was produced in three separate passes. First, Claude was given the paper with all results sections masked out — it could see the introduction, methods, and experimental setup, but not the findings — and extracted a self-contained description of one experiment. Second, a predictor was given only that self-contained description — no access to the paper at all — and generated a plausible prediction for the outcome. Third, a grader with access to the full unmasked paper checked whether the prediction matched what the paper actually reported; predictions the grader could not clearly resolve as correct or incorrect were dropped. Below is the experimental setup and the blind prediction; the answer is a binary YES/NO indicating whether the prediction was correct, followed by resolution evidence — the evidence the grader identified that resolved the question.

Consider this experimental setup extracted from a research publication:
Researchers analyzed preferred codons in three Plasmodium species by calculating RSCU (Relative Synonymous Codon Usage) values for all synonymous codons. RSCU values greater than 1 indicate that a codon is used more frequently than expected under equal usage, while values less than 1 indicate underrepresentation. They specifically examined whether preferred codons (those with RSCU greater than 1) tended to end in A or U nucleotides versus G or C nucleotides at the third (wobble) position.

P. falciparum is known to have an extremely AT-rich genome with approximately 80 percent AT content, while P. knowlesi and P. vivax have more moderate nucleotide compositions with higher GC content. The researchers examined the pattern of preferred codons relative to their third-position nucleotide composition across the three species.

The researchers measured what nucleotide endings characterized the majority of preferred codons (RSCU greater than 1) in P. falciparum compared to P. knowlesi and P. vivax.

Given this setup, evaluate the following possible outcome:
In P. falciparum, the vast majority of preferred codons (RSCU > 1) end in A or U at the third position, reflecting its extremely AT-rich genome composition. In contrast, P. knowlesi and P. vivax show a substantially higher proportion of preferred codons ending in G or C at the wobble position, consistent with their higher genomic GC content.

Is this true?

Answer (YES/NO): NO